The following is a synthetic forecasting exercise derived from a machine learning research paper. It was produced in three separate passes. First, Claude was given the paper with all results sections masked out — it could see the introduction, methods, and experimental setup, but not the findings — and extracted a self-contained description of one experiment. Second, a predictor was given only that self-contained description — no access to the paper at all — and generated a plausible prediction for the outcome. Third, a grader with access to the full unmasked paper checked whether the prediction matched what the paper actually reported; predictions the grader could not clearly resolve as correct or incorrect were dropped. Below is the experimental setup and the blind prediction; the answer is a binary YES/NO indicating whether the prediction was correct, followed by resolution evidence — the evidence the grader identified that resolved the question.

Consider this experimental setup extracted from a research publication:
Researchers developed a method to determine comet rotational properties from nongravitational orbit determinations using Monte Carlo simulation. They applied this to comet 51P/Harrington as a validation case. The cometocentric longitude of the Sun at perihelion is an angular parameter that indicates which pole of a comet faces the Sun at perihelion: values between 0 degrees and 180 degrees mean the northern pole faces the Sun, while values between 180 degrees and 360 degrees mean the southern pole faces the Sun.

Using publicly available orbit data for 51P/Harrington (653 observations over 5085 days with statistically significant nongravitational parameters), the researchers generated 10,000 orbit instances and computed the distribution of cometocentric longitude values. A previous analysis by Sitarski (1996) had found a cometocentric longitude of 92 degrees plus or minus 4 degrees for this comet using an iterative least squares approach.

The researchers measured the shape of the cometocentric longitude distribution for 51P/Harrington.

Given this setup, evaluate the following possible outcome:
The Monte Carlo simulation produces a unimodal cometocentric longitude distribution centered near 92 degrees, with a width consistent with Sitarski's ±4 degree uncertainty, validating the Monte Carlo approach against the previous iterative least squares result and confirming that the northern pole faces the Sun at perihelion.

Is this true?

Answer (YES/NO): NO